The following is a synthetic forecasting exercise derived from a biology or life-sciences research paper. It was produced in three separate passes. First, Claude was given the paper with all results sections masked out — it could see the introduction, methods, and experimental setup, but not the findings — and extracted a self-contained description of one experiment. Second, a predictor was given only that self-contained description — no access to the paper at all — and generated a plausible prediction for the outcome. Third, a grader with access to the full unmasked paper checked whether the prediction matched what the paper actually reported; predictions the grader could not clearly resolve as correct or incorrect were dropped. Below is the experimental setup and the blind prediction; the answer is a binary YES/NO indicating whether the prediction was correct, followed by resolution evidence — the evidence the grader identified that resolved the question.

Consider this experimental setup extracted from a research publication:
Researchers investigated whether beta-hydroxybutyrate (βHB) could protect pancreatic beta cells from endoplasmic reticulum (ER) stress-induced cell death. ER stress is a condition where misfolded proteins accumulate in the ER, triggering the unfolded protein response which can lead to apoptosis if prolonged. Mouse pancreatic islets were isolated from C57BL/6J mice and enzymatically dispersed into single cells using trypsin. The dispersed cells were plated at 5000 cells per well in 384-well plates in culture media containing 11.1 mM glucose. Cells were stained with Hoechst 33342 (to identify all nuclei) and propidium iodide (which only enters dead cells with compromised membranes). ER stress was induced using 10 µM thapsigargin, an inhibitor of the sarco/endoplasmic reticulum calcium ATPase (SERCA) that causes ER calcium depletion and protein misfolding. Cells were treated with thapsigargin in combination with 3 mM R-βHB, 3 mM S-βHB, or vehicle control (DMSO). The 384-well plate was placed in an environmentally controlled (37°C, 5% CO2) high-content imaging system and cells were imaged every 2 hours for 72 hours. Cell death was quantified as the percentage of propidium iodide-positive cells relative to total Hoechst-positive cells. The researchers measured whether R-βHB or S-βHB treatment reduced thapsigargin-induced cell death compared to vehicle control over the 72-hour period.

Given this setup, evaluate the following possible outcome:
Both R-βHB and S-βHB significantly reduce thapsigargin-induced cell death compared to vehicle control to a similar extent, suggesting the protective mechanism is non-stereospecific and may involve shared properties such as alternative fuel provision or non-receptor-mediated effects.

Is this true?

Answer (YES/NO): NO